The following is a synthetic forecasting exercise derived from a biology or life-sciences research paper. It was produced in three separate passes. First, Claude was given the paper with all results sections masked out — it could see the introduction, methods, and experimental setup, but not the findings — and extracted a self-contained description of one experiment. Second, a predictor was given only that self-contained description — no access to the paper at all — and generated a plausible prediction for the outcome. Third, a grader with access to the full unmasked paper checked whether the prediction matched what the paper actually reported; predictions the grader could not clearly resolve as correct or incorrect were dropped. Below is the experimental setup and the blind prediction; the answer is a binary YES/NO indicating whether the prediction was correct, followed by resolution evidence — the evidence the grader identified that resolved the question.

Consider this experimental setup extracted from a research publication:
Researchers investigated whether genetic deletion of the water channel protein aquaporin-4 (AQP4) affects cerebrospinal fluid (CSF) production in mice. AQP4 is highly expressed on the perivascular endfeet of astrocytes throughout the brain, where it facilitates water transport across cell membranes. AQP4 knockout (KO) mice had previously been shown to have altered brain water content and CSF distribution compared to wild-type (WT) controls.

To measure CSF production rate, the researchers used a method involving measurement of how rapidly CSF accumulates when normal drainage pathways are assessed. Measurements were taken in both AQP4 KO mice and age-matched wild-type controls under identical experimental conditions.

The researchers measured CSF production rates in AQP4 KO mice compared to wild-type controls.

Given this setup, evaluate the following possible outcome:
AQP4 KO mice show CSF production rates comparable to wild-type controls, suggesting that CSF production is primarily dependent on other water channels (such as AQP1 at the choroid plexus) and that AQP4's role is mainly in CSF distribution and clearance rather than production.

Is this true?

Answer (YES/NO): YES